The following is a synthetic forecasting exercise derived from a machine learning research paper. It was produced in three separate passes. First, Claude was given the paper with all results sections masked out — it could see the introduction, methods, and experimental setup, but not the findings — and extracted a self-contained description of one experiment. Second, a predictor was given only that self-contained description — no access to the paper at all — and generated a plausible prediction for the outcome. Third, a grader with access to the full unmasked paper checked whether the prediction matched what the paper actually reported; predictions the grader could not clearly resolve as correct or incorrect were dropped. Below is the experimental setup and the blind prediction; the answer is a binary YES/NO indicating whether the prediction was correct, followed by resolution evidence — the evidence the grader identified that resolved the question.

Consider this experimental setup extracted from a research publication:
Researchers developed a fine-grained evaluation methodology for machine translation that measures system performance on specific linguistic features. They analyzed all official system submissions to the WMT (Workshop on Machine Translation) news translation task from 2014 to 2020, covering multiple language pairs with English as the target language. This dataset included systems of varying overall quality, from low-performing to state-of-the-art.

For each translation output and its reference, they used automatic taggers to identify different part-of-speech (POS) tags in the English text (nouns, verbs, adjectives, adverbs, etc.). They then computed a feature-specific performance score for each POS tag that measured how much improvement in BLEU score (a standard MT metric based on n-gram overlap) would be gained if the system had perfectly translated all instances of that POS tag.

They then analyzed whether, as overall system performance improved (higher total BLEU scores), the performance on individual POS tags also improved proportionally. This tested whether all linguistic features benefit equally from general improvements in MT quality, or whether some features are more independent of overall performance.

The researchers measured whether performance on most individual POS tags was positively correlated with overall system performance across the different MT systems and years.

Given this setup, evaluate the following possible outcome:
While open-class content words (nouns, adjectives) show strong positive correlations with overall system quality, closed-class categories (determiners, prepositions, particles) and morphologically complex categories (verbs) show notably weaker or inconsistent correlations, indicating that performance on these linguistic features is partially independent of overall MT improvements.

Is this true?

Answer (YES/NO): NO